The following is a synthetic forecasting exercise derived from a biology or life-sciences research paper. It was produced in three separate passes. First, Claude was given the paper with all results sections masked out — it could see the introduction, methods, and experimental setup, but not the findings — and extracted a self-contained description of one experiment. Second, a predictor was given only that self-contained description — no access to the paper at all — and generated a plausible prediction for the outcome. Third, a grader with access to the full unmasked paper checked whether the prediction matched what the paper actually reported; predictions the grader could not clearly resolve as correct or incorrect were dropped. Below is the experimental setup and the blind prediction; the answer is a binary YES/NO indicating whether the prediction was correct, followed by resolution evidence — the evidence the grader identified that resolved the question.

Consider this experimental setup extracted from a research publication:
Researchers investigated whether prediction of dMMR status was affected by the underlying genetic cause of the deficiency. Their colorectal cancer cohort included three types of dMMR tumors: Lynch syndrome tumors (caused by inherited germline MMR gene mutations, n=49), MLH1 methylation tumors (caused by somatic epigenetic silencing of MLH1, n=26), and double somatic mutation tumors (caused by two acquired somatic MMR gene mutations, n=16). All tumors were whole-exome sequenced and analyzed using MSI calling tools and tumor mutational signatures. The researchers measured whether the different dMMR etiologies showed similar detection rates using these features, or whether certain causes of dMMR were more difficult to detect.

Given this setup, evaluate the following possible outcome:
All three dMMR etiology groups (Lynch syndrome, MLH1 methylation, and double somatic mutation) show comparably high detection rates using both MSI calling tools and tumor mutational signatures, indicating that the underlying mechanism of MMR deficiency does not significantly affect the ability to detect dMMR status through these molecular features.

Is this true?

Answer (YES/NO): NO